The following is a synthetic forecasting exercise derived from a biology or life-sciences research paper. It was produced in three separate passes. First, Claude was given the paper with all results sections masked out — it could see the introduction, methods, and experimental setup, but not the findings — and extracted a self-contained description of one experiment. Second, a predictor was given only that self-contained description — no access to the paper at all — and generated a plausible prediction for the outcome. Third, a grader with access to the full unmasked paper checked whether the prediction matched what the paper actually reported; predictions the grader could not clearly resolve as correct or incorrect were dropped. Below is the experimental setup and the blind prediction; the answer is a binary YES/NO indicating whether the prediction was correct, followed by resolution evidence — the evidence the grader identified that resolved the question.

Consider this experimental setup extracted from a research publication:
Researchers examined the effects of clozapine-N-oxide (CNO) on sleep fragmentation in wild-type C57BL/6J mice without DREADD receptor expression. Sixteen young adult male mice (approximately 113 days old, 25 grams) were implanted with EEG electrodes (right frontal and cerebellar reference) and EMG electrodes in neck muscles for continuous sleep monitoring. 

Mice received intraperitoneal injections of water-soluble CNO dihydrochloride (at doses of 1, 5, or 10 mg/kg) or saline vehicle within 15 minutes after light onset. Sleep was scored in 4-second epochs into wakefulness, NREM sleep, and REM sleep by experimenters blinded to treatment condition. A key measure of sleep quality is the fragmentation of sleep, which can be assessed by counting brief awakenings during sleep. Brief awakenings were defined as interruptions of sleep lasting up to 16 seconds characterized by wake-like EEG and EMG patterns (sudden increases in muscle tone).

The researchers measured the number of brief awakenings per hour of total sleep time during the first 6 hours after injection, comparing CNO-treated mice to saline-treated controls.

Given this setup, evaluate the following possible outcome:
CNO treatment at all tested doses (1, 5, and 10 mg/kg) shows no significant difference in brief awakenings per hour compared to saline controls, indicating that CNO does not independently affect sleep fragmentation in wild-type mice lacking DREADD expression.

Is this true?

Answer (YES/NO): NO